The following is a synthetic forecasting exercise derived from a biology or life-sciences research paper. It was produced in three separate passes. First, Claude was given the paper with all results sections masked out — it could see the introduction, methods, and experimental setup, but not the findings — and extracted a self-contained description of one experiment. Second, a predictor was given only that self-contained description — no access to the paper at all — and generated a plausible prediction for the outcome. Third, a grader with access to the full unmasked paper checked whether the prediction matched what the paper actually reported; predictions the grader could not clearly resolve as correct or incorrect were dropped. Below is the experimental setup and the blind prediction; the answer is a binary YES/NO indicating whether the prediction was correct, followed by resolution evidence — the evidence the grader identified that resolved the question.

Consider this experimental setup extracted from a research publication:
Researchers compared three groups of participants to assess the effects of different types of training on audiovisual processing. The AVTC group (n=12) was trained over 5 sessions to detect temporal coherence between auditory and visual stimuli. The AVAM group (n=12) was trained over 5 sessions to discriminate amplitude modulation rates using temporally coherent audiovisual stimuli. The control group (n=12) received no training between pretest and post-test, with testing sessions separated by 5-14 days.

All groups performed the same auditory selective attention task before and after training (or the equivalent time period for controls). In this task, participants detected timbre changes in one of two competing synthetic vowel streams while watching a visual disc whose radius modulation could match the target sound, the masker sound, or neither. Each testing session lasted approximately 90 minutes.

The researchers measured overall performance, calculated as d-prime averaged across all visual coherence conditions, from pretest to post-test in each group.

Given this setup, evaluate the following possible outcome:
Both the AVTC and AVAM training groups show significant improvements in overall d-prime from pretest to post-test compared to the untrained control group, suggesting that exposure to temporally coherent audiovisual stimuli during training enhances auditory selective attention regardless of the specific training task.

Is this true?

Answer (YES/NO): YES